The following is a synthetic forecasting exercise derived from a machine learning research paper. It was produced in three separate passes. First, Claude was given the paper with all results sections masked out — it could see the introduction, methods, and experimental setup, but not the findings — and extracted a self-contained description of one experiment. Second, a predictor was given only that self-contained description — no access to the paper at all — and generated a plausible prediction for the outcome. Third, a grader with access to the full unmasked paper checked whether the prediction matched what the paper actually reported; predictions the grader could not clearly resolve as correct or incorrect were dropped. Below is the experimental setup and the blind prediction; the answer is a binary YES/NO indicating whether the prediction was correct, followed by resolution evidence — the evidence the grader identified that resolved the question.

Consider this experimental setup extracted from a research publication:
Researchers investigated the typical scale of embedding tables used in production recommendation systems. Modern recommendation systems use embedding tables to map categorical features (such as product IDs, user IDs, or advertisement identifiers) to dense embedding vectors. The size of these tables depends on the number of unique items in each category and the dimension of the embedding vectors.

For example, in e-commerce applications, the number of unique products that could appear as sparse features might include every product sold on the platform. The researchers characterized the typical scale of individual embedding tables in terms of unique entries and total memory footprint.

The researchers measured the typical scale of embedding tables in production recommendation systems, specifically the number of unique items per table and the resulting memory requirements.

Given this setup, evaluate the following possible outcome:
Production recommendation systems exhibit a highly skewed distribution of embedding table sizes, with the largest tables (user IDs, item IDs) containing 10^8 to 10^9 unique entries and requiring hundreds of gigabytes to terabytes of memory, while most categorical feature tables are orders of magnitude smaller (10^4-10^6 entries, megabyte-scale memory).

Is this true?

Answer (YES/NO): NO